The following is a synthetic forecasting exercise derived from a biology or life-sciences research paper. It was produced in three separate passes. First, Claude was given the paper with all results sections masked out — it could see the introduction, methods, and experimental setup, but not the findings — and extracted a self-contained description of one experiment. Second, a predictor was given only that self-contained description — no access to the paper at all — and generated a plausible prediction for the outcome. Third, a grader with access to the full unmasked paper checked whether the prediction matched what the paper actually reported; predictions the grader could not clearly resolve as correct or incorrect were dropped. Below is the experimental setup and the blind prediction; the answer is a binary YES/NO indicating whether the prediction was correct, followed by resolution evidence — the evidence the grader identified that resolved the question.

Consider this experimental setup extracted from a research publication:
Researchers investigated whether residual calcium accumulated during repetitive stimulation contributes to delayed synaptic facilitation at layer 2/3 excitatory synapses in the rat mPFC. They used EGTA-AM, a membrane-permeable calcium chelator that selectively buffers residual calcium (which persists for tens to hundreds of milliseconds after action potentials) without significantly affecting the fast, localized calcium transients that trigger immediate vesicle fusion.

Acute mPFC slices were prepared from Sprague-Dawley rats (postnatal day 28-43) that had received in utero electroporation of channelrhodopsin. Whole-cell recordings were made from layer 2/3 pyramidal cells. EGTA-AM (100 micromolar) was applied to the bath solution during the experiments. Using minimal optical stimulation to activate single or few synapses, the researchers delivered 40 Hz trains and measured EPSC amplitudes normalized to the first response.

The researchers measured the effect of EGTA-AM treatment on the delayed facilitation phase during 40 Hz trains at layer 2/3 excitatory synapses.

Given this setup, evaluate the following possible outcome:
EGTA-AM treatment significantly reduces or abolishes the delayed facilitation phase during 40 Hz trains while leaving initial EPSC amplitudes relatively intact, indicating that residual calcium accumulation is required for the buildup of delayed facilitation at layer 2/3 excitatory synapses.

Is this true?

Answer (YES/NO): NO